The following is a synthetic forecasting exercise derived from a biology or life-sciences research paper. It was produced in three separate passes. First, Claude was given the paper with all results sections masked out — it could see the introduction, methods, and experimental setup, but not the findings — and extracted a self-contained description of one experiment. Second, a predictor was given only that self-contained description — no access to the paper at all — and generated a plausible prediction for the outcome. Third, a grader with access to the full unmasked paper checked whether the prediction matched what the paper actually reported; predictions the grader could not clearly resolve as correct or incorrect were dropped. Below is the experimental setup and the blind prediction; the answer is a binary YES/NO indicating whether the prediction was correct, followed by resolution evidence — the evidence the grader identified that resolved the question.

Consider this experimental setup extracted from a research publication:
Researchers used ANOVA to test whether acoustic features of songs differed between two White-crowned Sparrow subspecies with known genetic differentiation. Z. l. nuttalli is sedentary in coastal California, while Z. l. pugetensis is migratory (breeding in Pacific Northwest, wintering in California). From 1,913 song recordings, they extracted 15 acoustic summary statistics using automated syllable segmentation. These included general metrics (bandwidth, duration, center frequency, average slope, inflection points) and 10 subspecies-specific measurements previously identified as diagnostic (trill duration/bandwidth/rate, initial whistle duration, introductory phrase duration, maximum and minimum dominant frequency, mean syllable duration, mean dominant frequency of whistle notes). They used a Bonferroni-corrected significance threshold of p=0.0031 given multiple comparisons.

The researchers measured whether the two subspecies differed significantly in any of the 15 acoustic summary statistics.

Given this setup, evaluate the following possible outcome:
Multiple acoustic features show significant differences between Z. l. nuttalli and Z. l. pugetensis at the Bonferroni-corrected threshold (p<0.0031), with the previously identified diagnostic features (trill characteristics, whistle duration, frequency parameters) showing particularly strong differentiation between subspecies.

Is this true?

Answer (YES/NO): YES